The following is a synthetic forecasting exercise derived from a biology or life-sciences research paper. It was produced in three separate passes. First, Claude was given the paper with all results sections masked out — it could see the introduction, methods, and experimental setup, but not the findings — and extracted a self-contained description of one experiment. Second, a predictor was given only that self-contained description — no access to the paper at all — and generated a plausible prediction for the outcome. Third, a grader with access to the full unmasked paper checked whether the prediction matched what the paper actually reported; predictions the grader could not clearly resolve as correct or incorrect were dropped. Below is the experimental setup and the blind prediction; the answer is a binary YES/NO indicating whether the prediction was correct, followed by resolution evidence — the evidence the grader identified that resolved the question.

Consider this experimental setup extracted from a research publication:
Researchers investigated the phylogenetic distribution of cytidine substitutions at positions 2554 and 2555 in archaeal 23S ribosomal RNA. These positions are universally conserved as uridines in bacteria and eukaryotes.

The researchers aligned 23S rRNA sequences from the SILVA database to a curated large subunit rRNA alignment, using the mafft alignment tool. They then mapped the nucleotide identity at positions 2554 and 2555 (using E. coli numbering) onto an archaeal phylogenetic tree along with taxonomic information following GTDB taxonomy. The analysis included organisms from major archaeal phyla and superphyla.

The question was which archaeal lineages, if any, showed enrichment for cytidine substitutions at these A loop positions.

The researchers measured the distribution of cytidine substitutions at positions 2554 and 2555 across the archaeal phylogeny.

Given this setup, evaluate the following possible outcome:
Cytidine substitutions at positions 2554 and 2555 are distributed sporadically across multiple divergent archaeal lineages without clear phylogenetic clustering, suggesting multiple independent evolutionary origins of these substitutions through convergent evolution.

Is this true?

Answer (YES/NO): NO